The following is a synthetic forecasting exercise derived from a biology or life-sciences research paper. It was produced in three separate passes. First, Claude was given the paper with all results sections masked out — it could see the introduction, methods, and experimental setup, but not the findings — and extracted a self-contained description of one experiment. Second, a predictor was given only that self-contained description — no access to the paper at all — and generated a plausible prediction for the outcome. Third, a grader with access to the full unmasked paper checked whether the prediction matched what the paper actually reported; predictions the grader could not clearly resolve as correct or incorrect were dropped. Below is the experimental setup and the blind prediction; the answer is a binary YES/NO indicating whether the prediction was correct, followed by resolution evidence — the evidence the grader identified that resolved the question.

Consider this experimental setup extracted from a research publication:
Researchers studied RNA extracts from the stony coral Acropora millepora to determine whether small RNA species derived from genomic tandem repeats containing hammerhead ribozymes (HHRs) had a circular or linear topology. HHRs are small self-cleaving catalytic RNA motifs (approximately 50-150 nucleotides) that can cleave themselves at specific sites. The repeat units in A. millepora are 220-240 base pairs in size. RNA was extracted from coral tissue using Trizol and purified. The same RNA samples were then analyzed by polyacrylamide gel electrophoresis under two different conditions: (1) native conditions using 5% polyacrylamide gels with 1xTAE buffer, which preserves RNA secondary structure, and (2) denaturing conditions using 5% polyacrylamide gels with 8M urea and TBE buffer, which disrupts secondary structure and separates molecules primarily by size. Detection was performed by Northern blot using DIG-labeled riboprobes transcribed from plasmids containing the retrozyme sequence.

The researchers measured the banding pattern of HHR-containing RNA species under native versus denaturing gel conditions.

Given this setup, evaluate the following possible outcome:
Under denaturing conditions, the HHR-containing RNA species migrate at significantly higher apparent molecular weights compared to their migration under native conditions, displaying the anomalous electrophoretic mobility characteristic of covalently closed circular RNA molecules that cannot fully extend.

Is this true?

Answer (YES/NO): NO